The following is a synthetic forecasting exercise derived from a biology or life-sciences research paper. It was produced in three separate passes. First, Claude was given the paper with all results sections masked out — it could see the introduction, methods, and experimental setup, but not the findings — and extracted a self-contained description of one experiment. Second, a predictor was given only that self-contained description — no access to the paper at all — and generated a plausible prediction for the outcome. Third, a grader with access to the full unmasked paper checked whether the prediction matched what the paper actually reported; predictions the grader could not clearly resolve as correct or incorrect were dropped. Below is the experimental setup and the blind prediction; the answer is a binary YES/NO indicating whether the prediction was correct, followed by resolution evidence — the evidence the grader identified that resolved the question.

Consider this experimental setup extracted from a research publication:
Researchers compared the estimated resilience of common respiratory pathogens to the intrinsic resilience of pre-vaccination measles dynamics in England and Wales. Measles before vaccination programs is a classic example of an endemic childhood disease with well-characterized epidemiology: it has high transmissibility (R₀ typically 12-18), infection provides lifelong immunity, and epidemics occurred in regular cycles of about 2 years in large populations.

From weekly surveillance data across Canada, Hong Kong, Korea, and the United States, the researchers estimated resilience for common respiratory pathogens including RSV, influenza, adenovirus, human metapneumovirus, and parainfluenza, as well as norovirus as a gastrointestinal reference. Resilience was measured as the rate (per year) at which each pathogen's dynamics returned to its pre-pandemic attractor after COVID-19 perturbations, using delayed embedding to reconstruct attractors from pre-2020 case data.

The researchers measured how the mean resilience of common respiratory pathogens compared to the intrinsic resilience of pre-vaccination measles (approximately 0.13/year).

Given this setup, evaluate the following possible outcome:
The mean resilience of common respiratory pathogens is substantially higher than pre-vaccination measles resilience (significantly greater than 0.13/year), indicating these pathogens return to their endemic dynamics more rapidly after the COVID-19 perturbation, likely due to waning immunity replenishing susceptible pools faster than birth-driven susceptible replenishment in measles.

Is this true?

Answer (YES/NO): YES